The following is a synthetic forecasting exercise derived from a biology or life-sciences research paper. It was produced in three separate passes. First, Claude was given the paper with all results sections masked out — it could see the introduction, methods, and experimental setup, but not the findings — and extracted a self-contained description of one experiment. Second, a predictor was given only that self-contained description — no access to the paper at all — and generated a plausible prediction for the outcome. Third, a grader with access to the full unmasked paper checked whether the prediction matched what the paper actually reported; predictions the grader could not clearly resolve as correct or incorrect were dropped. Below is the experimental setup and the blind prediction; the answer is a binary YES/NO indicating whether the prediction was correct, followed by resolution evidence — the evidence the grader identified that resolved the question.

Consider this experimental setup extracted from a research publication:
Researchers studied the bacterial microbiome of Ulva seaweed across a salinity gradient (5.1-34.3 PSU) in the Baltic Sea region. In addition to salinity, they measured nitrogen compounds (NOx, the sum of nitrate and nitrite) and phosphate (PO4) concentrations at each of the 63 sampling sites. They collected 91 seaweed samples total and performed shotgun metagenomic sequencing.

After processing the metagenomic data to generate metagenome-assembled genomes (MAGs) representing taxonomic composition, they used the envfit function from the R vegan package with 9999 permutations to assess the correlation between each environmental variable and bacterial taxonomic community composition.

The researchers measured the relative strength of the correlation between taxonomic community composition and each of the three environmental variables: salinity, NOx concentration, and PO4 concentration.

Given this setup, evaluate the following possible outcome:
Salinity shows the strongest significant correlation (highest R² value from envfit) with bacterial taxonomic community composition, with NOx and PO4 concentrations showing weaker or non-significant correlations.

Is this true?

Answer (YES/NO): YES